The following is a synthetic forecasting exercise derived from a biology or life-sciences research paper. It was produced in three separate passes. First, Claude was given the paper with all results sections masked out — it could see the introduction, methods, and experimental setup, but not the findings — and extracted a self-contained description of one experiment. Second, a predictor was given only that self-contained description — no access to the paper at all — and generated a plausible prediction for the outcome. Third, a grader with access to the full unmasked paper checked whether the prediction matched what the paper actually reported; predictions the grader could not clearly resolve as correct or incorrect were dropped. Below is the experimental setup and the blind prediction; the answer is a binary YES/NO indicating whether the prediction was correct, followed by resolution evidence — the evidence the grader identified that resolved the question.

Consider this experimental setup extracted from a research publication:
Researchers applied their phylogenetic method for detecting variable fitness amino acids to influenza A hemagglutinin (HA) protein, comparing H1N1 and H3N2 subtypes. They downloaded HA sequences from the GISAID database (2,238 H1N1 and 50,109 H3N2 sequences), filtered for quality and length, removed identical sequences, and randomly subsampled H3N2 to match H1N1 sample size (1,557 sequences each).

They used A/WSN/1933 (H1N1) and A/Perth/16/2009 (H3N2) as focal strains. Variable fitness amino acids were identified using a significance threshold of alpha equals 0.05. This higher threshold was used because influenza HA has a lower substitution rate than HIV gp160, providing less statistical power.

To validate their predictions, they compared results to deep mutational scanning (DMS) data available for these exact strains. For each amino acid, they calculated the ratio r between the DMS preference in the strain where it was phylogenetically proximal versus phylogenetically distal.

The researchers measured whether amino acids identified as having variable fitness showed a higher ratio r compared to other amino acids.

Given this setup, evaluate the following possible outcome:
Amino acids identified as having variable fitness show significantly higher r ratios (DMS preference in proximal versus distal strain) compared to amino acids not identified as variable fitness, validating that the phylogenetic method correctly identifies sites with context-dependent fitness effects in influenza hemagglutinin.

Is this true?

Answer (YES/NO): YES